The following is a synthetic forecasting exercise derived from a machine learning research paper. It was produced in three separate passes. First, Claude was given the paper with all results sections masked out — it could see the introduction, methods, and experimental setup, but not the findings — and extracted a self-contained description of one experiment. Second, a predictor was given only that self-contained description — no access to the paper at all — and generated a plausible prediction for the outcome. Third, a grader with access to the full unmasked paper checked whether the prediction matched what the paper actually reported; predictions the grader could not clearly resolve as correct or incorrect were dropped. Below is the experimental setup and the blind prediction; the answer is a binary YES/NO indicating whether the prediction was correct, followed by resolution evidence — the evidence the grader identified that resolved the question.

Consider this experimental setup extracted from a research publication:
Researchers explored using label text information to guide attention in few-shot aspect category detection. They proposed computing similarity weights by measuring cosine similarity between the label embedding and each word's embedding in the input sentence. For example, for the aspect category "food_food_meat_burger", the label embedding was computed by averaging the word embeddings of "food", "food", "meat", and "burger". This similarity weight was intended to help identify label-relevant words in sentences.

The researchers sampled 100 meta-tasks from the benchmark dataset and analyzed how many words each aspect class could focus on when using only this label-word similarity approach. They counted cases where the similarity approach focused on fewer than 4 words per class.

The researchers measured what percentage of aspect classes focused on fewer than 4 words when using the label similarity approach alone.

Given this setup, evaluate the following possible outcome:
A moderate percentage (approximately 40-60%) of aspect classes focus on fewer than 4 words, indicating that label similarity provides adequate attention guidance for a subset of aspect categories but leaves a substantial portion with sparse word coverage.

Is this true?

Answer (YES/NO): NO